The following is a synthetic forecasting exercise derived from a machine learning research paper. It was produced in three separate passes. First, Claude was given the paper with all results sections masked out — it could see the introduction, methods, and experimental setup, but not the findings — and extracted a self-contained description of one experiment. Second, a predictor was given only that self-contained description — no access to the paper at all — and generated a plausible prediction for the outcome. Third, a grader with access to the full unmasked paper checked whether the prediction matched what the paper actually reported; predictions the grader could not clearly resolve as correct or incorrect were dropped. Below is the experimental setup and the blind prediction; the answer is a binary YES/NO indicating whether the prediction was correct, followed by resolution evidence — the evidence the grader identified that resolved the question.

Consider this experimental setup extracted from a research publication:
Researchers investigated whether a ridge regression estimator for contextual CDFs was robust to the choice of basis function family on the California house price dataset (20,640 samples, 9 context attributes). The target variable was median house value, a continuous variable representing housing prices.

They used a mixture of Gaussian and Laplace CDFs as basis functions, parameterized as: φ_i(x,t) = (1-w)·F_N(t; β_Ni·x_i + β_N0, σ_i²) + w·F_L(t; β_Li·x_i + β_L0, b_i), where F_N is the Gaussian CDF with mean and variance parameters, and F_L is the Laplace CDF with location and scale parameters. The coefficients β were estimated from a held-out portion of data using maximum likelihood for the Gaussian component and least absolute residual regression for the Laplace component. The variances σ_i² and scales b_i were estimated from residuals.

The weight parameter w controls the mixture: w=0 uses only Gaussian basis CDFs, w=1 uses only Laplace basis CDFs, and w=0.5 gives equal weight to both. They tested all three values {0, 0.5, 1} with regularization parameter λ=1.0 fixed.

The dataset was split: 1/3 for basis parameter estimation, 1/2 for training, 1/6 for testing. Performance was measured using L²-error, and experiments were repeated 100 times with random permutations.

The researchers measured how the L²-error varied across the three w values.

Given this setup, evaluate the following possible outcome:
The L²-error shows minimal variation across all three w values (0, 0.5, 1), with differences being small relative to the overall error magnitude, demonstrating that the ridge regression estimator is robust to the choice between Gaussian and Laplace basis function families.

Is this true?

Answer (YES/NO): YES